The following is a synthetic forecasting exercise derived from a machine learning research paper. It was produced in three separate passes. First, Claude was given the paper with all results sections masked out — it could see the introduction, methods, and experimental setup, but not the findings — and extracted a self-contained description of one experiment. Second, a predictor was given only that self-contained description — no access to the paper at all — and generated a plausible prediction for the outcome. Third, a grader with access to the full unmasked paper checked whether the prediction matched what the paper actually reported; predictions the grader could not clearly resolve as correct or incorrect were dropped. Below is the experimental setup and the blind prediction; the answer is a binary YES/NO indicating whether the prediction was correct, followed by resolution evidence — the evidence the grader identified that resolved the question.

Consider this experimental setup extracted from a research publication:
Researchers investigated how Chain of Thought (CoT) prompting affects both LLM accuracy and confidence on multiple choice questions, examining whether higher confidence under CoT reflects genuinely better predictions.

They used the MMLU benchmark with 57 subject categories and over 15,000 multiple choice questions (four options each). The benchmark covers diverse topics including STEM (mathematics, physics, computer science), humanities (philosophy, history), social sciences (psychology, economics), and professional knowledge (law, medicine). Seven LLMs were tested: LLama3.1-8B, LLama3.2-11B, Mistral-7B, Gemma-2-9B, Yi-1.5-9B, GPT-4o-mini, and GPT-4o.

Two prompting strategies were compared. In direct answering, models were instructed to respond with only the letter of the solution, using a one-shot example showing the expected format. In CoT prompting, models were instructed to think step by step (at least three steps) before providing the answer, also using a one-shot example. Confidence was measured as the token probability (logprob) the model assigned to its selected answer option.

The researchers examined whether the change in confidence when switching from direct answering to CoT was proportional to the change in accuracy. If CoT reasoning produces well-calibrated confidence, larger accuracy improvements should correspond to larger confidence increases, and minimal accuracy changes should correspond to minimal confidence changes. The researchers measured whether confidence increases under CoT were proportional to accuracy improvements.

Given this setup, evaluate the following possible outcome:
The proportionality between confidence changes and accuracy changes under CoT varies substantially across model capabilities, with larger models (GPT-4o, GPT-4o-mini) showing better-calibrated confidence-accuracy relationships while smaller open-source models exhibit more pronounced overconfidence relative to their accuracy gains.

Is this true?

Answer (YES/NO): NO